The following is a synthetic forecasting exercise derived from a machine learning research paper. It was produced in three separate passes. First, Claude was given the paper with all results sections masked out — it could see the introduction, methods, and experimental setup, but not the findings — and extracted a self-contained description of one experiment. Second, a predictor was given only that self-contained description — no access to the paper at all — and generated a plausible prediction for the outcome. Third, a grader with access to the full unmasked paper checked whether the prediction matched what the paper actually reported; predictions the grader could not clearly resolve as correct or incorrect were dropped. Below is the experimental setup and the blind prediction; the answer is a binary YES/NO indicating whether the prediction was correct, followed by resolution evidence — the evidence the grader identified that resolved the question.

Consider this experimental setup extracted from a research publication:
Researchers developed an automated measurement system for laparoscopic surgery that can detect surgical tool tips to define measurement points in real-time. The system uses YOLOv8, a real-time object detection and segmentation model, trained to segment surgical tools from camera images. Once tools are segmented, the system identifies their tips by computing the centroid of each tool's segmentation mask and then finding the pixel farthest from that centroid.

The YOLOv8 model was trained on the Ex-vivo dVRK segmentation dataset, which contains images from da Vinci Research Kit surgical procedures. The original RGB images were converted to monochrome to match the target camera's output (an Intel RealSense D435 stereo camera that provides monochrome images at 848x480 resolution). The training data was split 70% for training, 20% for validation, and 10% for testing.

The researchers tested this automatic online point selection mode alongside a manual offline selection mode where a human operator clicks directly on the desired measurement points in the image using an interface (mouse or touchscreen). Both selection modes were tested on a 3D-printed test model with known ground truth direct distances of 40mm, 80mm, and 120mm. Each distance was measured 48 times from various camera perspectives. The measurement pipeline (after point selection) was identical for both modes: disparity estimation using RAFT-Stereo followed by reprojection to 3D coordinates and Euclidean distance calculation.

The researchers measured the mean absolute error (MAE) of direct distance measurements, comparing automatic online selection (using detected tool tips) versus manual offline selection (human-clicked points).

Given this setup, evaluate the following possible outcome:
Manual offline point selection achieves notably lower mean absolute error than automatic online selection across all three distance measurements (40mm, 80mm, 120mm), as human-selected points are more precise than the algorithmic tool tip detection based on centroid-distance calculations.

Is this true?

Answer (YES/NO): YES